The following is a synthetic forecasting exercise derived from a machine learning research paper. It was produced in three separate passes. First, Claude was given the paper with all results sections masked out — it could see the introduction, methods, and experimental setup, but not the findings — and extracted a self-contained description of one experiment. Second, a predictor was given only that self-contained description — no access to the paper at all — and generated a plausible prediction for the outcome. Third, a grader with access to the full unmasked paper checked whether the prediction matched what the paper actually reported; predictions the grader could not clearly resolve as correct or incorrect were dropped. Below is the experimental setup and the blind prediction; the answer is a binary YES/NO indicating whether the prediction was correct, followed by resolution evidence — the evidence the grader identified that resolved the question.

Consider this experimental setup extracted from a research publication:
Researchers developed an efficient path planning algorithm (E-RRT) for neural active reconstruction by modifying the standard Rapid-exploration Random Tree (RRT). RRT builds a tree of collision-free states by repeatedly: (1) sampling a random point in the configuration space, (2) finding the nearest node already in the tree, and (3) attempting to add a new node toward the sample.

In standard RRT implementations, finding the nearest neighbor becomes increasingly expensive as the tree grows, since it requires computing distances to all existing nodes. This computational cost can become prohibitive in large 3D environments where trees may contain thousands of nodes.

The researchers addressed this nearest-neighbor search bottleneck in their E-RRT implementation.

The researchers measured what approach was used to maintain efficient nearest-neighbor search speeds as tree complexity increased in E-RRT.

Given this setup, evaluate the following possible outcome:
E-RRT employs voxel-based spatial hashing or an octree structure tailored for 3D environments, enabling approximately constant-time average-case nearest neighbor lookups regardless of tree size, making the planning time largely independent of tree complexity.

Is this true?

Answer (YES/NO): NO